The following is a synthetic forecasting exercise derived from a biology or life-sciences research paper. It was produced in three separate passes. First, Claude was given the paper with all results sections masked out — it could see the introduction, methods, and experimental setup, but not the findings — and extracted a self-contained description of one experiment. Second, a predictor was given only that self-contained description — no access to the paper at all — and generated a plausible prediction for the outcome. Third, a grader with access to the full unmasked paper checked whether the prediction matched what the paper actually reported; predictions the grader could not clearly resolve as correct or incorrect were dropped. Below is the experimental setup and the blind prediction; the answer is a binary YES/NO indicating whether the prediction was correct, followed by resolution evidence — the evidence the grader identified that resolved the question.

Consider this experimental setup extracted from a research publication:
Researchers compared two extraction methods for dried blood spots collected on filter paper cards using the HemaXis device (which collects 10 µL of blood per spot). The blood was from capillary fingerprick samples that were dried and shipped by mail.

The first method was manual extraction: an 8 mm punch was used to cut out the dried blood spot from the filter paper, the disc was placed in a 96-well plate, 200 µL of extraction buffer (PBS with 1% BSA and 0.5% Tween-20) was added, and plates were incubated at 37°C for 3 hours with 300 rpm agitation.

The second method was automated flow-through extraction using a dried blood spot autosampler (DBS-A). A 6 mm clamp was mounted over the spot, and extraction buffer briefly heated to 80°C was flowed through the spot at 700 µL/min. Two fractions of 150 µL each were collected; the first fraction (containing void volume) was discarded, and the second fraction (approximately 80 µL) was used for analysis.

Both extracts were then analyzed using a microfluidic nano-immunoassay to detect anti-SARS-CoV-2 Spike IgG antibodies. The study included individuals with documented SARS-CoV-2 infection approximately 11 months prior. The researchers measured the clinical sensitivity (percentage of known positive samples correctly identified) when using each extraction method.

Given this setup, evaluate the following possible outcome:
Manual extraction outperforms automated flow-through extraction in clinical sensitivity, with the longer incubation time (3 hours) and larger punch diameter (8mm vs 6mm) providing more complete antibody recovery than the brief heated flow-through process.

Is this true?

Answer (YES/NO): NO